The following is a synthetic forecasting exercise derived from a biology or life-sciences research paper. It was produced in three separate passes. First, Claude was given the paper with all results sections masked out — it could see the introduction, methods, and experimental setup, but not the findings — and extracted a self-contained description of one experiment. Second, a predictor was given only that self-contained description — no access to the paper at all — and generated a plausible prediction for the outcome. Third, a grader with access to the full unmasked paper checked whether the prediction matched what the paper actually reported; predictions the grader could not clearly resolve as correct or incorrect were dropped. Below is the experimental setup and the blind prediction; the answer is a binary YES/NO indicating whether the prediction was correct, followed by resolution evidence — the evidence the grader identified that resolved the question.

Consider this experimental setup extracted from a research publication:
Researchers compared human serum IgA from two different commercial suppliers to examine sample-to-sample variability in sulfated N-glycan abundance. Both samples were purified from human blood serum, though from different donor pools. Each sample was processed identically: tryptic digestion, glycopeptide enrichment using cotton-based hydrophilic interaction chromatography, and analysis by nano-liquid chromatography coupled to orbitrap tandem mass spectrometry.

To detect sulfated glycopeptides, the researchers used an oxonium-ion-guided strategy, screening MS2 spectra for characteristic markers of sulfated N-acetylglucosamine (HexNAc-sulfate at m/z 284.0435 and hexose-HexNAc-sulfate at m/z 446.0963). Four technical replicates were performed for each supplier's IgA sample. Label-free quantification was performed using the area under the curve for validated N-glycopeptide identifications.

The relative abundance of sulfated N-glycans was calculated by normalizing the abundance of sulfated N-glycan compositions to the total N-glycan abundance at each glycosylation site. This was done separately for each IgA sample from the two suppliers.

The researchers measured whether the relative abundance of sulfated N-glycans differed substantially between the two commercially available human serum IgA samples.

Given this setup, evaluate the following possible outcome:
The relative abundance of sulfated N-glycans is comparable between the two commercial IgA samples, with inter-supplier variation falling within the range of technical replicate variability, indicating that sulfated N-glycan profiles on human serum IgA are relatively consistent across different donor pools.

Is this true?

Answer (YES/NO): NO